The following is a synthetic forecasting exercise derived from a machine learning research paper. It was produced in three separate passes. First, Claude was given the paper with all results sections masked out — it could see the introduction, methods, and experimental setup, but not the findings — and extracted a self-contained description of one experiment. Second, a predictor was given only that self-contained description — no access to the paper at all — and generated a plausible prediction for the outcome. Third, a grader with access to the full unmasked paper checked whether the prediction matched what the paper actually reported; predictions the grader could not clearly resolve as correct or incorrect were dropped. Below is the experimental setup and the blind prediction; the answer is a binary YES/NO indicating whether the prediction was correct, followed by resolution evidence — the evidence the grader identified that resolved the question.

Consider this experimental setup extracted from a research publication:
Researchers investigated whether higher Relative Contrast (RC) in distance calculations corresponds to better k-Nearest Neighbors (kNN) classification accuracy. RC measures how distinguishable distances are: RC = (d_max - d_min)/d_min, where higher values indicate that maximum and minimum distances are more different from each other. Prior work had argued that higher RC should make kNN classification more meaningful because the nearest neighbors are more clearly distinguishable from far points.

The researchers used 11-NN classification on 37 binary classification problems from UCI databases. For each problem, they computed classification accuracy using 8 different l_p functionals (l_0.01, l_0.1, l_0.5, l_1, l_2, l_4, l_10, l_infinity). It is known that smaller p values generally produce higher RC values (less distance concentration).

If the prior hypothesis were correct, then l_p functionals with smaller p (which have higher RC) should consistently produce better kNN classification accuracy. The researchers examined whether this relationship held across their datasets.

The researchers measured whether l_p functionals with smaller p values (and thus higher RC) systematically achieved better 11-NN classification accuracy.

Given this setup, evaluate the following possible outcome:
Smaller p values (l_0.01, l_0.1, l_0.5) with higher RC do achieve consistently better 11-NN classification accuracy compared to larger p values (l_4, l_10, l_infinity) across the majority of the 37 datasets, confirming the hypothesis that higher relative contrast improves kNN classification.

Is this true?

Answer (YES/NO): NO